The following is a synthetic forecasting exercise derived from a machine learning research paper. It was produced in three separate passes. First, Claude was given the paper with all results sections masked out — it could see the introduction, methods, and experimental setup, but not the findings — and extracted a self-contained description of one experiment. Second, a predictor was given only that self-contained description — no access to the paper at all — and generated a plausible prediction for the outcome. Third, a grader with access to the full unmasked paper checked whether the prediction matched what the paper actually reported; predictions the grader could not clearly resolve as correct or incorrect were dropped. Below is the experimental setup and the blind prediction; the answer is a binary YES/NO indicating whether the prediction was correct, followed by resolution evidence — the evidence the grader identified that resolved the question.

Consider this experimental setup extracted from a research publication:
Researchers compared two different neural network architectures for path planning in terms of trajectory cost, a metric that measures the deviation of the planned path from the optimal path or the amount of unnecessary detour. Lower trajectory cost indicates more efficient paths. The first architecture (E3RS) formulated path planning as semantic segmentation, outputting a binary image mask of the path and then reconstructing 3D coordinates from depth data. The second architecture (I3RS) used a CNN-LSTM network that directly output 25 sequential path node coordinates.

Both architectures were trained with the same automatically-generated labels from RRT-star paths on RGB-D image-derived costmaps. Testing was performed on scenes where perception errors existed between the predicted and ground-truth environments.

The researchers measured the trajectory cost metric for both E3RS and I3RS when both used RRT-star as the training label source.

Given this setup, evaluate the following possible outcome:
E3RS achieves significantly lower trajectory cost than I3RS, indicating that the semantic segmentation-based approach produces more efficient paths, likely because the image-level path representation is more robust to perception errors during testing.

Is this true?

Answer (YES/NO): NO